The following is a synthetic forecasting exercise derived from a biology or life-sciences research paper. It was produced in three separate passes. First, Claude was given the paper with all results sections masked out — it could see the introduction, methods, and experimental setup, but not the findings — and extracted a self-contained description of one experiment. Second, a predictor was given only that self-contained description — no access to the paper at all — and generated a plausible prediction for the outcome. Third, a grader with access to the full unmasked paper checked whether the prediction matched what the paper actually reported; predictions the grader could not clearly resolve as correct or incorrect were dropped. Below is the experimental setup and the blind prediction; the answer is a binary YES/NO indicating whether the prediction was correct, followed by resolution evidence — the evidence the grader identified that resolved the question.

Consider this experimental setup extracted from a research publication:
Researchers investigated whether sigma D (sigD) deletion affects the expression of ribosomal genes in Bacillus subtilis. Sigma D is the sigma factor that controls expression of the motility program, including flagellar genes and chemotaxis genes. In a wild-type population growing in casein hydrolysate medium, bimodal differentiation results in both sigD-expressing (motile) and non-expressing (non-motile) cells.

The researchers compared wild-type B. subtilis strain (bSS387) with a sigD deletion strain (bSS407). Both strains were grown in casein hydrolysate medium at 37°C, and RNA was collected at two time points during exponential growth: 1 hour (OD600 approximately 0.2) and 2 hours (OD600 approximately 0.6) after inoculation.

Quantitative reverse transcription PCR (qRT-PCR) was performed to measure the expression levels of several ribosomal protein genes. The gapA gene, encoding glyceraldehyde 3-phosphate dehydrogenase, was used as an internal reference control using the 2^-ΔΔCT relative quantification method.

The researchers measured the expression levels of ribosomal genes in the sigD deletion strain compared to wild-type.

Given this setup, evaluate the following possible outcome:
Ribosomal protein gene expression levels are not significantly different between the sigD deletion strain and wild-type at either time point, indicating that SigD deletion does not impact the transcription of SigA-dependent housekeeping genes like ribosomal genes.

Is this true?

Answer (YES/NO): NO